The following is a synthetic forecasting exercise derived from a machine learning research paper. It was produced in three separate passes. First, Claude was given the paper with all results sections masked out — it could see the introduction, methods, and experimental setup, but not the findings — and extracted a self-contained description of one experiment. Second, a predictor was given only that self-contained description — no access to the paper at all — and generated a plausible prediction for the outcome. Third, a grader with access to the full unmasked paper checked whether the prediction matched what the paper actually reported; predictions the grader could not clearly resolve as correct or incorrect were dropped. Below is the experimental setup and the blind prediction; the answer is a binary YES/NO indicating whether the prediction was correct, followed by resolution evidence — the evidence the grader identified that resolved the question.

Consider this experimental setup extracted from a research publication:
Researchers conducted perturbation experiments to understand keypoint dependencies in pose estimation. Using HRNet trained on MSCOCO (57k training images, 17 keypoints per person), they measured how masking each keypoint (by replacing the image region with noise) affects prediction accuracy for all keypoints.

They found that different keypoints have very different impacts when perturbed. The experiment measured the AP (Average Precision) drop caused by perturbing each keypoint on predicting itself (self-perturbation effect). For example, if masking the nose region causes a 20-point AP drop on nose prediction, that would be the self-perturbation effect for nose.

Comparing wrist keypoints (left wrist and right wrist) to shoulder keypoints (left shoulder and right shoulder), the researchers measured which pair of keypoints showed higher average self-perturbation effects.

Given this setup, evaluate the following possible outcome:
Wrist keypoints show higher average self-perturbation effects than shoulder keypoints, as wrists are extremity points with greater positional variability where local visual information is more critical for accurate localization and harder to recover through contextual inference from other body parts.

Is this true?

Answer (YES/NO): YES